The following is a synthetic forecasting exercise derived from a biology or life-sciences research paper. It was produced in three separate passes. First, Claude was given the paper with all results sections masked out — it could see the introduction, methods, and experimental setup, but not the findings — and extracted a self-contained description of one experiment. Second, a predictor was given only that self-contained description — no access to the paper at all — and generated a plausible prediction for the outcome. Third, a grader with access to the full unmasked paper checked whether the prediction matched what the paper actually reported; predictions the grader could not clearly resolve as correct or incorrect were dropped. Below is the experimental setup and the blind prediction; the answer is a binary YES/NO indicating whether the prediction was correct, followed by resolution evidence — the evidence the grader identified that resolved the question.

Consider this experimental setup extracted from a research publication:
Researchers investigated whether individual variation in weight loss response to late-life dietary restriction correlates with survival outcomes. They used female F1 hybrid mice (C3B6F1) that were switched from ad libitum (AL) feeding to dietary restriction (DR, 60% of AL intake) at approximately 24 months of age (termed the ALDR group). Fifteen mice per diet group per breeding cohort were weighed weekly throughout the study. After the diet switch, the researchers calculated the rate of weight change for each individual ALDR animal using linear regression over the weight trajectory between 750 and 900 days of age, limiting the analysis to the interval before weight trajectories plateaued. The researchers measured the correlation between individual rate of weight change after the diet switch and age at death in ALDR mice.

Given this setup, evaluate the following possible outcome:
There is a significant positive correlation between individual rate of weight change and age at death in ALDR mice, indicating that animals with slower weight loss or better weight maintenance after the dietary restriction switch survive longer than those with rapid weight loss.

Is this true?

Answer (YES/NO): NO